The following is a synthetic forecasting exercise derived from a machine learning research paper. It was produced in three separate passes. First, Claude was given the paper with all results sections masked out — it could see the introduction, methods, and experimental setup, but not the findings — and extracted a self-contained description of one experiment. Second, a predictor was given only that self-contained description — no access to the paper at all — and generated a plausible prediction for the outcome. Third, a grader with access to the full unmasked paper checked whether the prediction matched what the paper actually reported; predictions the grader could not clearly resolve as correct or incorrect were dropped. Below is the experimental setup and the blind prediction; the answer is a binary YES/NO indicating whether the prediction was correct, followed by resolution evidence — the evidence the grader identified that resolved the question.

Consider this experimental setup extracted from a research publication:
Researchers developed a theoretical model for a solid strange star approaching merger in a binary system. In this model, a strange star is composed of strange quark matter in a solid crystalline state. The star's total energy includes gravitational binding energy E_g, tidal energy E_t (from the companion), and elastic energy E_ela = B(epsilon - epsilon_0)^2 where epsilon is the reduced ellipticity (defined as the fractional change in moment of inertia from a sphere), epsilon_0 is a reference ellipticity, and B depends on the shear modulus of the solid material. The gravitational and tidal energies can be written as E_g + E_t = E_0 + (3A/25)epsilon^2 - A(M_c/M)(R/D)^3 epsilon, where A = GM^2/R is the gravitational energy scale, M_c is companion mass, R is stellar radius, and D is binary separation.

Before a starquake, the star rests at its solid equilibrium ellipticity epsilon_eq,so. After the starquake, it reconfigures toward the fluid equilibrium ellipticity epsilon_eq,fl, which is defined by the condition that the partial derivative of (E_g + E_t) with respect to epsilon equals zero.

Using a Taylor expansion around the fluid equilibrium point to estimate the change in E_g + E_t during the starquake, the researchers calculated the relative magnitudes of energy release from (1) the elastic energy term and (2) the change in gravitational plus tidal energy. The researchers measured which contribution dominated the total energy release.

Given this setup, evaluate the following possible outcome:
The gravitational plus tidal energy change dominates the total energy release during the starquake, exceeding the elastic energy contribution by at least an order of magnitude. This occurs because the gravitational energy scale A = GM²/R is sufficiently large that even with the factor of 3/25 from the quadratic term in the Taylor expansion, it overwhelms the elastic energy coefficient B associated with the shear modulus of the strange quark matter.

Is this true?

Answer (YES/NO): NO